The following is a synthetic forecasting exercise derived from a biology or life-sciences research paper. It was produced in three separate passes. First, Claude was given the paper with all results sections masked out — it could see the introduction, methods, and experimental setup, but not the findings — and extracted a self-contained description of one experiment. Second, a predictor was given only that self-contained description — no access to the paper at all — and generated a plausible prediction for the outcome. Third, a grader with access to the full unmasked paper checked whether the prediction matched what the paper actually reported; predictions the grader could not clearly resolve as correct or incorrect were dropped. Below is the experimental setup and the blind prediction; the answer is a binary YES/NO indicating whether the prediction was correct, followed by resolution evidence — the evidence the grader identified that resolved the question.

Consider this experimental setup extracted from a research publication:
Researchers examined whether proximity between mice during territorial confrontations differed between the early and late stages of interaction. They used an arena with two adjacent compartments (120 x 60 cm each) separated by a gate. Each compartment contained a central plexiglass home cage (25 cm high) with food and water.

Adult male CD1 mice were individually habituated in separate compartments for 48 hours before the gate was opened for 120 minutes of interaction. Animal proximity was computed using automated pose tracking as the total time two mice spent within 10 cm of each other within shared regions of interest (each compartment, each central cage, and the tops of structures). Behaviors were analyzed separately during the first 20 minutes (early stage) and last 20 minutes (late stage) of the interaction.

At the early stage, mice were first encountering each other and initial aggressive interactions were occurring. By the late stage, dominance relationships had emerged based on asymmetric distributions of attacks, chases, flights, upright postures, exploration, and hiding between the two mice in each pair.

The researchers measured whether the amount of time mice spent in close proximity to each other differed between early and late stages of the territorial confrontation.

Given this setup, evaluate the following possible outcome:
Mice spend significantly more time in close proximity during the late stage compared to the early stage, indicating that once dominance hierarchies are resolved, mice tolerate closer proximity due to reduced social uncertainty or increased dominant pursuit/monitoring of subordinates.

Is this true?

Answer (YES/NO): NO